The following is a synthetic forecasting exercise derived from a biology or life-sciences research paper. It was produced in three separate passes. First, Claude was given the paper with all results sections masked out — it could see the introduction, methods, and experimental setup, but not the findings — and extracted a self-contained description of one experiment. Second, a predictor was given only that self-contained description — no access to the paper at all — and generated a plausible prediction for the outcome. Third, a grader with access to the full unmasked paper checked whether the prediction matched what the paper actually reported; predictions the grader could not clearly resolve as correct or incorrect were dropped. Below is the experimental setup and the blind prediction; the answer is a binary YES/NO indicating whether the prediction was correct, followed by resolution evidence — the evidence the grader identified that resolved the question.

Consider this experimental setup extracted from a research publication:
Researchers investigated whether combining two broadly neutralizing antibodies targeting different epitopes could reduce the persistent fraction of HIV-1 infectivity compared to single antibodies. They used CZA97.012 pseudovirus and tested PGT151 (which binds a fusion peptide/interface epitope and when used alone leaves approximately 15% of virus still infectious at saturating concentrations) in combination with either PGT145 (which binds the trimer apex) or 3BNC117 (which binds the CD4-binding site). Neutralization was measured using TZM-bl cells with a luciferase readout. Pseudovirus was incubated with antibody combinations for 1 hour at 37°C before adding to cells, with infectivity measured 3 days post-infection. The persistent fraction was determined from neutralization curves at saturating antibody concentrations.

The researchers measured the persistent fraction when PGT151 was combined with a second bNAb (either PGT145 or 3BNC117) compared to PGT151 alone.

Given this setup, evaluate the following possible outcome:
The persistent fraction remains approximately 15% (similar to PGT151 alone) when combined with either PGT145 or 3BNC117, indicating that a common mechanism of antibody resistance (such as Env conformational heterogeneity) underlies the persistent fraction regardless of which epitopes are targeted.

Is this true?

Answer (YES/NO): NO